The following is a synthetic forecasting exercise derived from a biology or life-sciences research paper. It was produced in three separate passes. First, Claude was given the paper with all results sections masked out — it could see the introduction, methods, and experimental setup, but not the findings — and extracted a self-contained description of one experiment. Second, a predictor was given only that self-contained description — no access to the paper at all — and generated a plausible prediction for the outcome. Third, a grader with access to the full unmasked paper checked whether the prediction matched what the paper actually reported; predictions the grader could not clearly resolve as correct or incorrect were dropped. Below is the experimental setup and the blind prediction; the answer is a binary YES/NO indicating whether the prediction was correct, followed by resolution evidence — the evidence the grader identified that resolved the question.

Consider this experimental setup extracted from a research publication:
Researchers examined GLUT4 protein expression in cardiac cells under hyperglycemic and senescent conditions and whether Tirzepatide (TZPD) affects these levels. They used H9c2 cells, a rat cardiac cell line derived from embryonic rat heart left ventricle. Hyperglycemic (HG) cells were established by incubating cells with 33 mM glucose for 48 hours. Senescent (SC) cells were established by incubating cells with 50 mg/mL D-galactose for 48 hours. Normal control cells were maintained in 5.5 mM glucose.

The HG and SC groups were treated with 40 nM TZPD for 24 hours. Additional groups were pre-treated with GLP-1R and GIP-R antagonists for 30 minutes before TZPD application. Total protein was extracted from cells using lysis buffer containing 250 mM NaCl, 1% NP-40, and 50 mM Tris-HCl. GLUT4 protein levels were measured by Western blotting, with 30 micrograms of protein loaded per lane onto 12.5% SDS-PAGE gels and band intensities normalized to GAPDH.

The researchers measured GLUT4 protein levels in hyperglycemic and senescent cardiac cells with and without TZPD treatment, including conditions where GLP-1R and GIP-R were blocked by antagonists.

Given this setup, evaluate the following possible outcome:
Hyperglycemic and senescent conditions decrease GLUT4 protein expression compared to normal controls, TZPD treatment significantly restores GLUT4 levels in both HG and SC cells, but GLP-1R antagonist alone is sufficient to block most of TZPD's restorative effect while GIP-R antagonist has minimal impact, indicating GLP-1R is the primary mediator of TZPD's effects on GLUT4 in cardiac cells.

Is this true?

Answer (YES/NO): NO